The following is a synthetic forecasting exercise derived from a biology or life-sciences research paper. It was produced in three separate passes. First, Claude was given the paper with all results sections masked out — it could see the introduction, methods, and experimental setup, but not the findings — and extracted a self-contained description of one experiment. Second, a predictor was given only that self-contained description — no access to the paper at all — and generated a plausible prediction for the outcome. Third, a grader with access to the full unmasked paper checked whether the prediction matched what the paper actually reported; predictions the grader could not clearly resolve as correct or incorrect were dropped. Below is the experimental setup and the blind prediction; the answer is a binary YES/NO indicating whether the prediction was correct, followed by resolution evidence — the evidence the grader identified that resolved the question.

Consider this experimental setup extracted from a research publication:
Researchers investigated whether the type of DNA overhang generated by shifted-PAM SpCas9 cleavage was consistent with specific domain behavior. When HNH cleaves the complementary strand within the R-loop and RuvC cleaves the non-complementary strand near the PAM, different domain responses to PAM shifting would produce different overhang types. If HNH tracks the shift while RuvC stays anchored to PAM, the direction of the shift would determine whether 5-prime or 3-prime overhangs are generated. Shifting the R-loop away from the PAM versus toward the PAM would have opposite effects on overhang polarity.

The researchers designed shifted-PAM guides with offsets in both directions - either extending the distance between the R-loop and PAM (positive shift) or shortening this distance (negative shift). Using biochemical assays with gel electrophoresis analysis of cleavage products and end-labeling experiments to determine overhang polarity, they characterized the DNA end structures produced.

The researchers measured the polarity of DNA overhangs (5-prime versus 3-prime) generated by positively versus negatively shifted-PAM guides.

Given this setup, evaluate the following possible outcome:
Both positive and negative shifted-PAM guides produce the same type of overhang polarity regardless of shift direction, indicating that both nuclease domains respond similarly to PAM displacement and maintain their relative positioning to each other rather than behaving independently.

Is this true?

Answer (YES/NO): NO